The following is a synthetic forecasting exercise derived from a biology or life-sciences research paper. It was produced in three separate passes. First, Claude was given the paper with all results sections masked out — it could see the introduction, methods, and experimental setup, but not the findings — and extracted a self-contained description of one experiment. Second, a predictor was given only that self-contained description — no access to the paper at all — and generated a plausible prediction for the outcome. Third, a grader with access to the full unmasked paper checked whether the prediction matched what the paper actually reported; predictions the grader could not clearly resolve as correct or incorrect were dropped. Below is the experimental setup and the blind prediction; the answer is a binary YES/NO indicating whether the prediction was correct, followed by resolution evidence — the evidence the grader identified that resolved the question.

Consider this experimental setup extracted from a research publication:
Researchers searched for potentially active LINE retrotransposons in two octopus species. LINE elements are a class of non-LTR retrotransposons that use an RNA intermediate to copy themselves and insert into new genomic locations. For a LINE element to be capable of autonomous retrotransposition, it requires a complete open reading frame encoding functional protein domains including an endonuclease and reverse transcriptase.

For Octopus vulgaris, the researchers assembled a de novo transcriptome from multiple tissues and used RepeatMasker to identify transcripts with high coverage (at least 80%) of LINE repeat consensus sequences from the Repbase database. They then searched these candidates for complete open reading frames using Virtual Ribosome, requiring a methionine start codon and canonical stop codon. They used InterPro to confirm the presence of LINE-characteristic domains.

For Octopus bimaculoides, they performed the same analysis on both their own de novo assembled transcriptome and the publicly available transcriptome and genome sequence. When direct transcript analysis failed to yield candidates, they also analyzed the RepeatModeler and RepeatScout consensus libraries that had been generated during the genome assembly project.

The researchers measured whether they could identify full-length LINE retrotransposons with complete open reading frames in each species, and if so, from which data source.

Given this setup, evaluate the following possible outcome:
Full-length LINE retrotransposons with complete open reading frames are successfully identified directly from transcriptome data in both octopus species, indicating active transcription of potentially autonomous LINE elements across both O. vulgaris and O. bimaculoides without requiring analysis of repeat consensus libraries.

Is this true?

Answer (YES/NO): NO